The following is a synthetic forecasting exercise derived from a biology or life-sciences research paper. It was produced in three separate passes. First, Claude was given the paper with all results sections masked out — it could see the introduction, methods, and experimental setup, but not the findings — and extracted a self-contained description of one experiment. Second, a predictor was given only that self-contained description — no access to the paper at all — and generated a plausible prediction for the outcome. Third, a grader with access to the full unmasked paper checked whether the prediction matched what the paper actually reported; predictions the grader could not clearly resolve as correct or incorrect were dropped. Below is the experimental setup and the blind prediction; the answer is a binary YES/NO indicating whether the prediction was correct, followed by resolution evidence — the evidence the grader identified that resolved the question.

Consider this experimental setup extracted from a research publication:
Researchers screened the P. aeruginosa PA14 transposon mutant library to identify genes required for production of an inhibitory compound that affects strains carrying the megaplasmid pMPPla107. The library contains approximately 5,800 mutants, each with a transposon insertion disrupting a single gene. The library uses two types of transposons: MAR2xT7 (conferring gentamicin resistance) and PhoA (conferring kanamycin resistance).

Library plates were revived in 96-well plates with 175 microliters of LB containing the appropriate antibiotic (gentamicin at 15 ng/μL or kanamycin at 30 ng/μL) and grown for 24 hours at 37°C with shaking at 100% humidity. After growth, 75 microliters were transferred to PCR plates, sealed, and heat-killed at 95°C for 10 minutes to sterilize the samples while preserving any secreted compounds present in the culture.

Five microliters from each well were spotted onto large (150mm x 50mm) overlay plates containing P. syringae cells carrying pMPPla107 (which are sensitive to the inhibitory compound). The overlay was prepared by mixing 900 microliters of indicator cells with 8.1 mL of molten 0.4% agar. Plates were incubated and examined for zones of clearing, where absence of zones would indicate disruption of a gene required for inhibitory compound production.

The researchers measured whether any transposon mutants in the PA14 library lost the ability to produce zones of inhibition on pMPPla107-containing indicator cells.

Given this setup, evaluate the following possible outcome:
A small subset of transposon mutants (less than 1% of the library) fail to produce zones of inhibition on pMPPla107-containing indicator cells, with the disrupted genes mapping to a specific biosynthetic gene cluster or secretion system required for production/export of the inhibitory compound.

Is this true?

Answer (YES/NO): NO